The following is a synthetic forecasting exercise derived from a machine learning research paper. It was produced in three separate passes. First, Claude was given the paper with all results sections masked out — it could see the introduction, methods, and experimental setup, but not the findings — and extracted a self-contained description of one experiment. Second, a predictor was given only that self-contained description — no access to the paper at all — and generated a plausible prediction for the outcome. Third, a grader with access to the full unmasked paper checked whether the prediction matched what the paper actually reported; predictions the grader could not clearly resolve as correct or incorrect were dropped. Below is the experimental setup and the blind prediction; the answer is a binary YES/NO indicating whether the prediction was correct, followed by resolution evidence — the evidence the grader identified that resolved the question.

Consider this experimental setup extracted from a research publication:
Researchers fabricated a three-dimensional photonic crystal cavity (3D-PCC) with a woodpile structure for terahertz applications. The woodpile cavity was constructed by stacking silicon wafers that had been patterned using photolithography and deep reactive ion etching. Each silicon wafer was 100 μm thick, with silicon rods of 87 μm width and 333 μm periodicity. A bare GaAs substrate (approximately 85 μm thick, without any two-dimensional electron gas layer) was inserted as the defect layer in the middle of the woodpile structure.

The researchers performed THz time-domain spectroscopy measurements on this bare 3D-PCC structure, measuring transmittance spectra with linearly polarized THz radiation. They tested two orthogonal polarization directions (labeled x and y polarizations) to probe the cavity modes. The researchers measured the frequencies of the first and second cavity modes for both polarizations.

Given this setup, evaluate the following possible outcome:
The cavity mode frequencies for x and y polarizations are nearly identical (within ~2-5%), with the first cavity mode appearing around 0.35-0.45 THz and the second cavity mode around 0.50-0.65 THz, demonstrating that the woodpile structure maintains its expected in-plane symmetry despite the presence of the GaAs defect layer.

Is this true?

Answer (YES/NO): NO